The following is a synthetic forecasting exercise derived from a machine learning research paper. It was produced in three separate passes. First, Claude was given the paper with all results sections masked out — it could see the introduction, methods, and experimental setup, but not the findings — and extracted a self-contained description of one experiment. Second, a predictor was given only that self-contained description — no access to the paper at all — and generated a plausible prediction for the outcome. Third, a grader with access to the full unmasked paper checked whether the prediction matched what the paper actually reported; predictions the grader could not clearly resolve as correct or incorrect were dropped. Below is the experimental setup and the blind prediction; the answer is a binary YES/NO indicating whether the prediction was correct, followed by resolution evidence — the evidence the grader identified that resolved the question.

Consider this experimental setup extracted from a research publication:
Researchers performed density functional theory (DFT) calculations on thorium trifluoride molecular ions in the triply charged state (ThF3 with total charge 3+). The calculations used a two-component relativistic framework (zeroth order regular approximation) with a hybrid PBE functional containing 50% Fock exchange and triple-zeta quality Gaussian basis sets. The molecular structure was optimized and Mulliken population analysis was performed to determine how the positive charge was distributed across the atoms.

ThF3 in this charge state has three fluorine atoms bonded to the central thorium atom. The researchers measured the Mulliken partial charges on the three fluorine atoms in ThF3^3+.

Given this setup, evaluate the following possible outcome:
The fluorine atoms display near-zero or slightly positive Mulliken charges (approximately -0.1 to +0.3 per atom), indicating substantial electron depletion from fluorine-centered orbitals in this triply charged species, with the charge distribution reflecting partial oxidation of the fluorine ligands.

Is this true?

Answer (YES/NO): YES